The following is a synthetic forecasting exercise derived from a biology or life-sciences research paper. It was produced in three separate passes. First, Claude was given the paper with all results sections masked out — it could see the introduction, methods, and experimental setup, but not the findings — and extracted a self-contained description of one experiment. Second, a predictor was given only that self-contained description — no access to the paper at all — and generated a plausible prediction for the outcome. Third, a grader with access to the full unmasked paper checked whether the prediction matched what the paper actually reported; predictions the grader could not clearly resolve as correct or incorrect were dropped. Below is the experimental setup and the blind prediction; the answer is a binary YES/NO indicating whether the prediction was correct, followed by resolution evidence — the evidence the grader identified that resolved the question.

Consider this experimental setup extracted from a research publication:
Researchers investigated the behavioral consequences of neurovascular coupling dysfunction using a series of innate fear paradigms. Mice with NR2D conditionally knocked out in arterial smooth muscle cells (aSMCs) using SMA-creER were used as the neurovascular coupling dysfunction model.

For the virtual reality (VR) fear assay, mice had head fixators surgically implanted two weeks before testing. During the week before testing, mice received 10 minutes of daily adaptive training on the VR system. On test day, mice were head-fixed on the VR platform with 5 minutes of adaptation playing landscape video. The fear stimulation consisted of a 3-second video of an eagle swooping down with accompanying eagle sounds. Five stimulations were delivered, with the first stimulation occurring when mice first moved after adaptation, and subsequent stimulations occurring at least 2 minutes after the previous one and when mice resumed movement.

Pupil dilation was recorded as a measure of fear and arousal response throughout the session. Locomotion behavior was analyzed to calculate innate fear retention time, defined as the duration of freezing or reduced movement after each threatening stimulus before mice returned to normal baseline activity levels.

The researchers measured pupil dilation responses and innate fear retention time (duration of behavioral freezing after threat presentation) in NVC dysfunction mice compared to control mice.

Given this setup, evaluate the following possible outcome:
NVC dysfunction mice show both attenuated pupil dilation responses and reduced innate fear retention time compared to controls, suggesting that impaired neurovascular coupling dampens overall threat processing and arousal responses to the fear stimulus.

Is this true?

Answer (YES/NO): NO